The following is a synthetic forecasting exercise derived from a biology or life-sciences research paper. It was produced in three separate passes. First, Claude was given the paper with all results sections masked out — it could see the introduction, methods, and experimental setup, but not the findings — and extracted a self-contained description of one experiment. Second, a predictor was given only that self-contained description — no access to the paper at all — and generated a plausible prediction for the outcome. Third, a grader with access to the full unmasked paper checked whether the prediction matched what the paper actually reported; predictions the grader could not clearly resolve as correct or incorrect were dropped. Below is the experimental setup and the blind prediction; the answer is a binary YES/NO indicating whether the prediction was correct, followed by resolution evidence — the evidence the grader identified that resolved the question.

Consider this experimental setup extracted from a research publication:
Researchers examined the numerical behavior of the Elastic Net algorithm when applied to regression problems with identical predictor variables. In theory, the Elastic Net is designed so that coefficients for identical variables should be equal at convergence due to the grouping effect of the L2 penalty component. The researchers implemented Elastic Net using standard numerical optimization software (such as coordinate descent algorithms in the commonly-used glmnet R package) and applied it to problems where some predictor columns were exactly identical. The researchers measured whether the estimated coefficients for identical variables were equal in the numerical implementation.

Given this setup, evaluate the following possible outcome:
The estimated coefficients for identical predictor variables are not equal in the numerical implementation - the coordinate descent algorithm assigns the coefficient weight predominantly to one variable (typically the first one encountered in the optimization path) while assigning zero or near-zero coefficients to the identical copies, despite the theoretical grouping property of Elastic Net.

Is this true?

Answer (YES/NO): NO